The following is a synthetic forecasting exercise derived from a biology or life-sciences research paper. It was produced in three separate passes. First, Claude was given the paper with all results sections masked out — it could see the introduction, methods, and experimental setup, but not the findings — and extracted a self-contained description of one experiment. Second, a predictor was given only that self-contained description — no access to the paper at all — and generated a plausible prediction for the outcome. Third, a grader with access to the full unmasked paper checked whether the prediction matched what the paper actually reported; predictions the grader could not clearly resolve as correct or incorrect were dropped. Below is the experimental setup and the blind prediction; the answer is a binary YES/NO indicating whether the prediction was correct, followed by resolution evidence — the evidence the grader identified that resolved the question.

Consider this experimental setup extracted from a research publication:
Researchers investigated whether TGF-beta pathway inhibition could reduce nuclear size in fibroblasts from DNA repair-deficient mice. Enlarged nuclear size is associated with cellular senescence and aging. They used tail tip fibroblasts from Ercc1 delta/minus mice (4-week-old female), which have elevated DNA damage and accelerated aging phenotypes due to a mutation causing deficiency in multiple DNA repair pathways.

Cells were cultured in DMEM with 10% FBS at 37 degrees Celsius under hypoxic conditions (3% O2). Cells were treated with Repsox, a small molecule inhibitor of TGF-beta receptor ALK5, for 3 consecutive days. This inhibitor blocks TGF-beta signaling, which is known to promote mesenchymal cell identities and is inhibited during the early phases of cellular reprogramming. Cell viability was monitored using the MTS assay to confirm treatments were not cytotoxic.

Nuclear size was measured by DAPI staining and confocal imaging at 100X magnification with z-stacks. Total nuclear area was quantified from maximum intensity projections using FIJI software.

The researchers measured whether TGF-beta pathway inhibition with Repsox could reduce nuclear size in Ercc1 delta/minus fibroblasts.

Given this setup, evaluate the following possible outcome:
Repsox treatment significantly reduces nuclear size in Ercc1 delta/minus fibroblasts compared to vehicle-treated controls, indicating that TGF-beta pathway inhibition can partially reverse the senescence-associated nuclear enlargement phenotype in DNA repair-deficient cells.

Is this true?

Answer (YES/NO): NO